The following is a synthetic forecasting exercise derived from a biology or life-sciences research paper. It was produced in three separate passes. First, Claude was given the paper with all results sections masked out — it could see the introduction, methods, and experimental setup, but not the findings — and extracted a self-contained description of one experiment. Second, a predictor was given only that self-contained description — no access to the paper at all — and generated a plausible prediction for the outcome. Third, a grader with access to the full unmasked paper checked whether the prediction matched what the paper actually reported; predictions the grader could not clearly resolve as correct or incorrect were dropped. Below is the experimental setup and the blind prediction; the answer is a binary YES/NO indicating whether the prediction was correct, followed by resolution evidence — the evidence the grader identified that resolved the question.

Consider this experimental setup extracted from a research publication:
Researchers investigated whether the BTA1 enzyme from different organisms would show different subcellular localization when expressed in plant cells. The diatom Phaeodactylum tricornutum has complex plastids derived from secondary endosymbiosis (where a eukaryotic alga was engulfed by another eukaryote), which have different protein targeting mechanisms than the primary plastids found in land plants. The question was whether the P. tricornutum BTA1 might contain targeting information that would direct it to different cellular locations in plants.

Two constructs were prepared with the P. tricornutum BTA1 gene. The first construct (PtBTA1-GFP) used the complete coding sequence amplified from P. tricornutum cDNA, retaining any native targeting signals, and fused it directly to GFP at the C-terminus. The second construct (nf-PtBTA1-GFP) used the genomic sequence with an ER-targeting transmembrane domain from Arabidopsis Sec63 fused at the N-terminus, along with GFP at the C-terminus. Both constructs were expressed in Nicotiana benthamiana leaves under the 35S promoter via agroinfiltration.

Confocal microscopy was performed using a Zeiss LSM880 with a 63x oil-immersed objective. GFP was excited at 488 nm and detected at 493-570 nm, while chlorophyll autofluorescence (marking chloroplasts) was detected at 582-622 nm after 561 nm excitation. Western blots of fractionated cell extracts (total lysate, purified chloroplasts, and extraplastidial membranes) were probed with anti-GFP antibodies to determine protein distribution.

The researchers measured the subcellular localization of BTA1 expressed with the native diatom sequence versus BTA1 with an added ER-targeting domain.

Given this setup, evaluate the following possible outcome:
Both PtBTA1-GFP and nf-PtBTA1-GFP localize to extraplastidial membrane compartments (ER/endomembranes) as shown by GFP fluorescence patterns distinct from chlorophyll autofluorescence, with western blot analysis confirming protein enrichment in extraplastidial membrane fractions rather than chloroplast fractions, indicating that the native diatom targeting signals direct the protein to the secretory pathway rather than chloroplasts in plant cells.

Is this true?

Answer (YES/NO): NO